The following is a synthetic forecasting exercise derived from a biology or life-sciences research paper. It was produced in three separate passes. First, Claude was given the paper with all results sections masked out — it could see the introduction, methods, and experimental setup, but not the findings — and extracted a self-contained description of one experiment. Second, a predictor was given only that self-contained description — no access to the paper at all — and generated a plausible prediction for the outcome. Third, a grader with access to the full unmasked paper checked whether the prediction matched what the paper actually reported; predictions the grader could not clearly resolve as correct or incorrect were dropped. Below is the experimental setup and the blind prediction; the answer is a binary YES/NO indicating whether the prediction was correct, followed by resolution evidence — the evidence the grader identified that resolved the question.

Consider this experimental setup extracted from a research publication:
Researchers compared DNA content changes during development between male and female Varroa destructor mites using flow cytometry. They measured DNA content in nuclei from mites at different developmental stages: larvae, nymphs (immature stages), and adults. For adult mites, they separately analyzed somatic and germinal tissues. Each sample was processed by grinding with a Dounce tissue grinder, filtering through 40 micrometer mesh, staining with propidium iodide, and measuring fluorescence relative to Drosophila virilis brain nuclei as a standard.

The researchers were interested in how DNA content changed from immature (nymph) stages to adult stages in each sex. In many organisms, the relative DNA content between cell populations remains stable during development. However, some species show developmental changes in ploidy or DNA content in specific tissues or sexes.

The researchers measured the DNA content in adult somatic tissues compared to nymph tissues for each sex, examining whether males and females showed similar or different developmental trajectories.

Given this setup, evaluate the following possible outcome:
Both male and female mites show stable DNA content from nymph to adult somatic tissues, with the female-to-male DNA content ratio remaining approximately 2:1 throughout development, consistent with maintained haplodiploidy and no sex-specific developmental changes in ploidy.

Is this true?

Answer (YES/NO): NO